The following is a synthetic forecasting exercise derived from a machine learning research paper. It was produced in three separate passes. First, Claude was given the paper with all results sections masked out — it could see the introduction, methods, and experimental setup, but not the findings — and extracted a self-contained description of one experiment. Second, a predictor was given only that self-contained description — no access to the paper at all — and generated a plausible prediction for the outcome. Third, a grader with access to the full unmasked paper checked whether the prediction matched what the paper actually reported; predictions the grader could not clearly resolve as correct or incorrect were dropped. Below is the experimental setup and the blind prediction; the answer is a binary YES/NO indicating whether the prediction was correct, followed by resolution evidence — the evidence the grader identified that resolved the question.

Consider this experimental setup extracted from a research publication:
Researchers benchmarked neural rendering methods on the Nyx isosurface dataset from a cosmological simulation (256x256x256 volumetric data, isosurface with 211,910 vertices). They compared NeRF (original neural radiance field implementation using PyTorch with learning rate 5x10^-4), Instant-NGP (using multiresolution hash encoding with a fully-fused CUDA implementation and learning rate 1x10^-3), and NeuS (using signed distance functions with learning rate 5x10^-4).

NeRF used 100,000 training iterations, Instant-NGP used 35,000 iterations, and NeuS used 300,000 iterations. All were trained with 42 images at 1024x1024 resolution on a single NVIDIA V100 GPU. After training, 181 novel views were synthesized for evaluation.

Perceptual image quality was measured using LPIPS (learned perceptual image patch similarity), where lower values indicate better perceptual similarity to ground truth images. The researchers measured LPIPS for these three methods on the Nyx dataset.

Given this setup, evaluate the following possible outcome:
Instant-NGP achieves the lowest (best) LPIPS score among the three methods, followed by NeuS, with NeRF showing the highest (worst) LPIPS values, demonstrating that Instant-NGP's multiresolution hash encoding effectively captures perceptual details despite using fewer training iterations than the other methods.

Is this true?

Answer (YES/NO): YES